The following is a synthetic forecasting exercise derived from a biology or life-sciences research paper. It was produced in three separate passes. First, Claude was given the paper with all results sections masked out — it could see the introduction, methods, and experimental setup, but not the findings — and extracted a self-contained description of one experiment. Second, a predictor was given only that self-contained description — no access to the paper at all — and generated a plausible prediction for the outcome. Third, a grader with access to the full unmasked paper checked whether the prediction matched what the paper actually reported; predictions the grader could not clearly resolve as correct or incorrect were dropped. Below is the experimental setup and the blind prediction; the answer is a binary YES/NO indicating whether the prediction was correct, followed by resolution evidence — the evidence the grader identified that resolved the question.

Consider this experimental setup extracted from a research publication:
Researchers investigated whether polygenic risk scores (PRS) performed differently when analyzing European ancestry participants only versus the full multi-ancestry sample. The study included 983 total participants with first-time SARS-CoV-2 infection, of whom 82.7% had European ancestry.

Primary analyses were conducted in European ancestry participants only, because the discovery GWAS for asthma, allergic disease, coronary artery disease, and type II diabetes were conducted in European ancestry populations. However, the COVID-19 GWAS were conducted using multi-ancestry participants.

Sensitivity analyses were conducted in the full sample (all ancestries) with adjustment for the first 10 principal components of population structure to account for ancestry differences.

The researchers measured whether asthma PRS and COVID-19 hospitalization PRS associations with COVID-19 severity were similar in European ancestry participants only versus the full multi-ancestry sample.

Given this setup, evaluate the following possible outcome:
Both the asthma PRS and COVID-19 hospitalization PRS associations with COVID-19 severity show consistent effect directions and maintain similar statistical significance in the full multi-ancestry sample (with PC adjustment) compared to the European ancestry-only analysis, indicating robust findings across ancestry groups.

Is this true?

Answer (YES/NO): YES